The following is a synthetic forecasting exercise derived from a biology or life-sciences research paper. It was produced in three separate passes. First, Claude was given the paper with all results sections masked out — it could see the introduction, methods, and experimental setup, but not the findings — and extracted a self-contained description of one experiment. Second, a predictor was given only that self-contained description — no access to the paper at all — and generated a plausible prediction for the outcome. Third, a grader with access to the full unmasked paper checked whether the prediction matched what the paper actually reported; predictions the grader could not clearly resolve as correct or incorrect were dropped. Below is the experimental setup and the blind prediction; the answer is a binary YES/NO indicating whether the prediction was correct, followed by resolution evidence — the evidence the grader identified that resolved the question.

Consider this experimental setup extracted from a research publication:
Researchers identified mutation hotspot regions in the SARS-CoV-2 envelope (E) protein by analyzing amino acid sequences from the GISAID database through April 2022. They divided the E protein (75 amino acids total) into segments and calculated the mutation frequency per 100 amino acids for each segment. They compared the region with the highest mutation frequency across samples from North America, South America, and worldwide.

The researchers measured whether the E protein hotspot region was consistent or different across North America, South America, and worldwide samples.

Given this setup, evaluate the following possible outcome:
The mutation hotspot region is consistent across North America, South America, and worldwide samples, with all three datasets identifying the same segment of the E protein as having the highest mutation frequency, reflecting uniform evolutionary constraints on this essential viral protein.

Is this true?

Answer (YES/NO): YES